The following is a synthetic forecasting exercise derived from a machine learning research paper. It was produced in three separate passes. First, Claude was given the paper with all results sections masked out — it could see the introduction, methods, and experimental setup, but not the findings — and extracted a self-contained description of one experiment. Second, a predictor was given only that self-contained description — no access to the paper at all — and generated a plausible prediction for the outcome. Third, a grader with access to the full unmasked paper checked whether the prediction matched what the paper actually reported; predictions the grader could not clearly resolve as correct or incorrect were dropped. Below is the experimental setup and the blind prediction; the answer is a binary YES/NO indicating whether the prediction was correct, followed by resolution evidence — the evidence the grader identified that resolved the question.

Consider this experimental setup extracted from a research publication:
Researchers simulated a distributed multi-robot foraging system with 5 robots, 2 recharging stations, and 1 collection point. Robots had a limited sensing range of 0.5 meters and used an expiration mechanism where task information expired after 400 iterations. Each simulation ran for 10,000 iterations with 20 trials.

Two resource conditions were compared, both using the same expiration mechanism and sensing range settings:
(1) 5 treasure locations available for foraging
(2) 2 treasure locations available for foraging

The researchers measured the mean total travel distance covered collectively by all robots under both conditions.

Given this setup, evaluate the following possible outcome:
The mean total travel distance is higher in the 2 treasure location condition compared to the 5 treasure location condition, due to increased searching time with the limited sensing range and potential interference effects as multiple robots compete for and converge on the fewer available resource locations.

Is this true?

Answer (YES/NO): NO